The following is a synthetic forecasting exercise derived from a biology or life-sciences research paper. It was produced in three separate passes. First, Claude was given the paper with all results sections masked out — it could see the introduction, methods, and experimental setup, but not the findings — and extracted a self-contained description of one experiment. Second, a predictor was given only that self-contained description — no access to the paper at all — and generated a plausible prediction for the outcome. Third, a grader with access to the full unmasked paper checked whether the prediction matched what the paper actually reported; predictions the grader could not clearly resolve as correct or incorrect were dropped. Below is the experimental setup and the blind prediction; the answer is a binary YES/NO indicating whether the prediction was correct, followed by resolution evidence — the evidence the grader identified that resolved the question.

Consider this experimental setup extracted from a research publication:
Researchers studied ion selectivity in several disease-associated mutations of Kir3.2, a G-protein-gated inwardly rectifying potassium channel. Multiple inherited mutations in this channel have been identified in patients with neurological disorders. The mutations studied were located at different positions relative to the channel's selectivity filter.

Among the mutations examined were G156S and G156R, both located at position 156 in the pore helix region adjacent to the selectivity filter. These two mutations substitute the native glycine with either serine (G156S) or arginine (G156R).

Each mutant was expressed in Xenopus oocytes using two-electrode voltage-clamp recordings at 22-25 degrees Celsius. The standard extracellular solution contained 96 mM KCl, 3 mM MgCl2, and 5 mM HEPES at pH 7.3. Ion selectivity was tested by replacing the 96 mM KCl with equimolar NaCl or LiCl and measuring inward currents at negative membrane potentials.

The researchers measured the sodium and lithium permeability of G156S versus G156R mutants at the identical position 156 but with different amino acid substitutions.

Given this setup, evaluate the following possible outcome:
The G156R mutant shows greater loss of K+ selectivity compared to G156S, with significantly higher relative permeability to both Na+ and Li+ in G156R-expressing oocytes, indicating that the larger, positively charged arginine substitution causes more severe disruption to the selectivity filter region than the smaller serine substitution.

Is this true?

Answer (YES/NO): NO